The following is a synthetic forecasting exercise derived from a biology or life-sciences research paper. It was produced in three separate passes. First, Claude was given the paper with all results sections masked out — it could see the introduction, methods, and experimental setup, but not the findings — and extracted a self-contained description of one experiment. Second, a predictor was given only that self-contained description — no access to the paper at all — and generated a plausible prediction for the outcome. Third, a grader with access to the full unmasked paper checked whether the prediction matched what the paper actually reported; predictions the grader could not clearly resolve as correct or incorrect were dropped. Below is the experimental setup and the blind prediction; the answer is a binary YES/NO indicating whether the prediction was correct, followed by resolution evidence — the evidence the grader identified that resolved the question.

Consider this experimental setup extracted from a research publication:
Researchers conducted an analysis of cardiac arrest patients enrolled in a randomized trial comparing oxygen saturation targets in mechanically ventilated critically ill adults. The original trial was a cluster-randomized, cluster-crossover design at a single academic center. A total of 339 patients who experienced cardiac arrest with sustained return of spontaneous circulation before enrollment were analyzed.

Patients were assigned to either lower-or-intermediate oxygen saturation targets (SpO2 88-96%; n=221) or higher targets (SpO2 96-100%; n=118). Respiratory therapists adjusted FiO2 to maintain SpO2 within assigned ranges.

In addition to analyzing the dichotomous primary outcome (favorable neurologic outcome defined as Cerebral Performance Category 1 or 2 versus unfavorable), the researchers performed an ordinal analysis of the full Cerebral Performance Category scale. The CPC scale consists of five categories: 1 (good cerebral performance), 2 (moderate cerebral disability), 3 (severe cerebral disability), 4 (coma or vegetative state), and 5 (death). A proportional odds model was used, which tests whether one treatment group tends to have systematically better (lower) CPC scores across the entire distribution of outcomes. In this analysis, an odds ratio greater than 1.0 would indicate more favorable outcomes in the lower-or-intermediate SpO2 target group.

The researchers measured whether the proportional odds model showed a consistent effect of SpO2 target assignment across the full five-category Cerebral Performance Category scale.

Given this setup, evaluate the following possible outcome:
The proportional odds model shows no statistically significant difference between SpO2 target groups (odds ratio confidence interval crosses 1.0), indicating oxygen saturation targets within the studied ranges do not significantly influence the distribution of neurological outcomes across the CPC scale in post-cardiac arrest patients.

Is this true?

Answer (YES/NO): YES